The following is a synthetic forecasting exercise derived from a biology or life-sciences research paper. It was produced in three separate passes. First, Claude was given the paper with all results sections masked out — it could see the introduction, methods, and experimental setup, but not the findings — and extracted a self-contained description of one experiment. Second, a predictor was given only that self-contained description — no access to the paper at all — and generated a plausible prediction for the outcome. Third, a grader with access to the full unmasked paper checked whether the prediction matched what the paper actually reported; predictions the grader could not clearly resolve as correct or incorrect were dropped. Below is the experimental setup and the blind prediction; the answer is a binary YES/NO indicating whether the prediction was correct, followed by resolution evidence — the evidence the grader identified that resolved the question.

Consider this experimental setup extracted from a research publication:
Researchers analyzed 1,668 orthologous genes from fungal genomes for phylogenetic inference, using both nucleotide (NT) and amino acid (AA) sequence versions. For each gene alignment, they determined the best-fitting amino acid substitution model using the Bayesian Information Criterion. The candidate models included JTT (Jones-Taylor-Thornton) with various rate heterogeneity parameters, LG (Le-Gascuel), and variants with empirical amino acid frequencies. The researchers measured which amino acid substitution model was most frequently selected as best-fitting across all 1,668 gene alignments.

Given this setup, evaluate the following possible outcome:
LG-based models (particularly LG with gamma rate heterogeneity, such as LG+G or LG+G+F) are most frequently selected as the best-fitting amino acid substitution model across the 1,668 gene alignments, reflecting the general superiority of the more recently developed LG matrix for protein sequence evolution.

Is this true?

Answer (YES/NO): NO